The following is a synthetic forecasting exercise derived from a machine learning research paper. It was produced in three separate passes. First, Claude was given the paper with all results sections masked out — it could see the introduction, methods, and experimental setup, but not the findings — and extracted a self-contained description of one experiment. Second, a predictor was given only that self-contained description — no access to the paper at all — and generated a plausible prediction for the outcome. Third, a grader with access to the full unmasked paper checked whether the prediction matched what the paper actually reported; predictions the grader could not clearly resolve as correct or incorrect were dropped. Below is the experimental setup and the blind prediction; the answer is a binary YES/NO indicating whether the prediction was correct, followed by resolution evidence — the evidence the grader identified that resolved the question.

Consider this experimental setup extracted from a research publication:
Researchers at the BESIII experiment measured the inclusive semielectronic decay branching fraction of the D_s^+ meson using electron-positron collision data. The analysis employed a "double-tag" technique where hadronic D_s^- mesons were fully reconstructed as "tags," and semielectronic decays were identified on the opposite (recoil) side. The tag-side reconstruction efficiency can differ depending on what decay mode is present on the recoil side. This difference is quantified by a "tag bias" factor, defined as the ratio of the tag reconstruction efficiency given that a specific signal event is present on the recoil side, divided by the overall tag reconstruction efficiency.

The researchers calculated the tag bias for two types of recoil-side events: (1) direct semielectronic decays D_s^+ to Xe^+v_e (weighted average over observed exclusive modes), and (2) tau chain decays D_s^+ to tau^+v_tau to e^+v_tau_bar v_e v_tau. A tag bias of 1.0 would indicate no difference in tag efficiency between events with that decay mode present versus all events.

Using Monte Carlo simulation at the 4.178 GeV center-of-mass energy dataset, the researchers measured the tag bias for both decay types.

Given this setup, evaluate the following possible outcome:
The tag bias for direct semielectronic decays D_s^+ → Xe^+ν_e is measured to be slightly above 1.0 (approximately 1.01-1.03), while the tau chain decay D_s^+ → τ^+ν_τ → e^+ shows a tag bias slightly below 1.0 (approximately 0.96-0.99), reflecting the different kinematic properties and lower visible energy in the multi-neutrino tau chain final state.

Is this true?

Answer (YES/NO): NO